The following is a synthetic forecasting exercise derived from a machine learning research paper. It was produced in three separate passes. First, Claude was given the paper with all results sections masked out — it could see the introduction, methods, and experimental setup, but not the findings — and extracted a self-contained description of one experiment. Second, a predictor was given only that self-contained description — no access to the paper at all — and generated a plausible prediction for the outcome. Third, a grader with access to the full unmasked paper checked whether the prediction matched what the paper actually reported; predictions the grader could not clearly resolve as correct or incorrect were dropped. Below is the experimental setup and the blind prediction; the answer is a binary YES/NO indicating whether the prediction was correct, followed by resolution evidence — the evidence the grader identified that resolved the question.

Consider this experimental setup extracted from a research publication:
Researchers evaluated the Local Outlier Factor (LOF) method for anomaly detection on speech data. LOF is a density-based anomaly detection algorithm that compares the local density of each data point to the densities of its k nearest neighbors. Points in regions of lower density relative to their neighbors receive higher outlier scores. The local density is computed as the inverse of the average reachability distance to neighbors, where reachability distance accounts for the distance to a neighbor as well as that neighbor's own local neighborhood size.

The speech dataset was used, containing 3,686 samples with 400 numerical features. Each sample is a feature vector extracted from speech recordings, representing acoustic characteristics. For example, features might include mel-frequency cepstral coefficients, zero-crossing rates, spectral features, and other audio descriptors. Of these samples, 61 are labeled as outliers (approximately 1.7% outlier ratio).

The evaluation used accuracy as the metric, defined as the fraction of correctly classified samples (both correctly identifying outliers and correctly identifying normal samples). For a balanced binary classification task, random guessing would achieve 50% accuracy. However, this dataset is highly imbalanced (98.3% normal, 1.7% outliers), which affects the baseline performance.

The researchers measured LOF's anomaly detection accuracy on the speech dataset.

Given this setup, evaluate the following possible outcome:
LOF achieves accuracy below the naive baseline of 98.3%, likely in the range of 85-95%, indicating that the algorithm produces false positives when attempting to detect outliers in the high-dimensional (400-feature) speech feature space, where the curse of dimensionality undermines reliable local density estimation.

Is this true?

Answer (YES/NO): NO